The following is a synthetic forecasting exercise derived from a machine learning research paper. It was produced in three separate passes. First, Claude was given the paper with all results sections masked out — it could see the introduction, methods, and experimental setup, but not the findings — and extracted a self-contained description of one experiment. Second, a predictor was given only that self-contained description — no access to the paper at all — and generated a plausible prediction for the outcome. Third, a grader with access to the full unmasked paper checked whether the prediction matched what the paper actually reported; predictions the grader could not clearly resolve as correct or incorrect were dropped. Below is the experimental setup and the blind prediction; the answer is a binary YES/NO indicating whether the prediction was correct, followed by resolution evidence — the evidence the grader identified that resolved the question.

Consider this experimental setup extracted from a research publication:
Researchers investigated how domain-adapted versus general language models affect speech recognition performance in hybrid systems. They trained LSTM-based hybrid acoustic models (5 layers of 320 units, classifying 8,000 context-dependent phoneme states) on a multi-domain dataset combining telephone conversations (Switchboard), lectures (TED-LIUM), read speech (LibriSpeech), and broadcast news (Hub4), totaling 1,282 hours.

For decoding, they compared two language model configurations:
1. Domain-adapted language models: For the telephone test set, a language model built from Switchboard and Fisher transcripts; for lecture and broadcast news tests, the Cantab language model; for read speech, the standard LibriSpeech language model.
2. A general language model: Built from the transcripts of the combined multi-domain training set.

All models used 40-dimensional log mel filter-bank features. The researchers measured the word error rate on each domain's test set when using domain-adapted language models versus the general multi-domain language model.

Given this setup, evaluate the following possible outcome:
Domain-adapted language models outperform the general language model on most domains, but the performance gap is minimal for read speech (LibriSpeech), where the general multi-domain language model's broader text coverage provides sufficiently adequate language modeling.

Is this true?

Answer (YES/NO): NO